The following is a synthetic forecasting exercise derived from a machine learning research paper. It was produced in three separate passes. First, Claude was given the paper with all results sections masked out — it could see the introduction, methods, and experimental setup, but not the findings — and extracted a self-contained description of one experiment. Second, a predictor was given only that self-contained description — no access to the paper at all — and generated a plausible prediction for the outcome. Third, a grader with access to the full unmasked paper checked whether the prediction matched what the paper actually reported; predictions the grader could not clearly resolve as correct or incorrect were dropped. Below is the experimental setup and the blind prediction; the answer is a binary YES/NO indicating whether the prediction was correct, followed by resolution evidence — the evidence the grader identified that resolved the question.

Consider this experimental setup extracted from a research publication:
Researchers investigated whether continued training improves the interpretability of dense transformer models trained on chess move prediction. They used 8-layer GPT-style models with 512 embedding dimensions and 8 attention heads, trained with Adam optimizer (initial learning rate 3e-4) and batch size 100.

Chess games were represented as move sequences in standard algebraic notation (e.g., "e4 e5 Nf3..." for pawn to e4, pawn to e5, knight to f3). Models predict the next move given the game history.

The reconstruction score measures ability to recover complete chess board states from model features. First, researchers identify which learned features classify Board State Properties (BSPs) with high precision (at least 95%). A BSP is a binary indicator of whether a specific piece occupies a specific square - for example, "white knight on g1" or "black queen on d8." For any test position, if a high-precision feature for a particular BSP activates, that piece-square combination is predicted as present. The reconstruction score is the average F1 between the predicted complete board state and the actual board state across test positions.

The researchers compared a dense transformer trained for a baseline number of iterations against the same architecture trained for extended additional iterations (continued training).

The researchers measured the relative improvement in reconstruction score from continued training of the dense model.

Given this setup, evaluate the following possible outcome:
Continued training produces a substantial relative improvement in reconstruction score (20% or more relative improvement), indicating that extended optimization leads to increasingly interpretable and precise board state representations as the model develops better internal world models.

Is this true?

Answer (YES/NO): NO